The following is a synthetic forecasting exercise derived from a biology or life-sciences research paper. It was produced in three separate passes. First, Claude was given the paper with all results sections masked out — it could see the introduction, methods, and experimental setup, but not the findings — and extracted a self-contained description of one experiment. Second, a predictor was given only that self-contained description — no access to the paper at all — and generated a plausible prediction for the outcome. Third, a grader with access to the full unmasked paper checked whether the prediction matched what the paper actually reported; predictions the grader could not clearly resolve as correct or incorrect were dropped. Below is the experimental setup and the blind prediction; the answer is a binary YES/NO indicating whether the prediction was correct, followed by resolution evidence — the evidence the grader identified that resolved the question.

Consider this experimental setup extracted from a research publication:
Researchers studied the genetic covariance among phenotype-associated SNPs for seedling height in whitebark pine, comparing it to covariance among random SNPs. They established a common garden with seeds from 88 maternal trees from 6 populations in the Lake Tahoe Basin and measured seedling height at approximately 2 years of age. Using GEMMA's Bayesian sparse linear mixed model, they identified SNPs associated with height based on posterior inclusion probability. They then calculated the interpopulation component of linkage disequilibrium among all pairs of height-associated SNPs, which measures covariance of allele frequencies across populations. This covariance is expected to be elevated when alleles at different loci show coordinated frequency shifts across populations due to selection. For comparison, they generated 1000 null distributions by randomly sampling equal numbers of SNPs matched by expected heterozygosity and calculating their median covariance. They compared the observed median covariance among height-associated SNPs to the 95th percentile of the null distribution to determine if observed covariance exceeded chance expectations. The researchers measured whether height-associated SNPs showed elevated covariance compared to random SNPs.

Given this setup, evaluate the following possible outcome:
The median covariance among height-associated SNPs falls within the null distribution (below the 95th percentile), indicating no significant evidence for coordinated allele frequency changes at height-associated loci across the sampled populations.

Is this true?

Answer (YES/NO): YES